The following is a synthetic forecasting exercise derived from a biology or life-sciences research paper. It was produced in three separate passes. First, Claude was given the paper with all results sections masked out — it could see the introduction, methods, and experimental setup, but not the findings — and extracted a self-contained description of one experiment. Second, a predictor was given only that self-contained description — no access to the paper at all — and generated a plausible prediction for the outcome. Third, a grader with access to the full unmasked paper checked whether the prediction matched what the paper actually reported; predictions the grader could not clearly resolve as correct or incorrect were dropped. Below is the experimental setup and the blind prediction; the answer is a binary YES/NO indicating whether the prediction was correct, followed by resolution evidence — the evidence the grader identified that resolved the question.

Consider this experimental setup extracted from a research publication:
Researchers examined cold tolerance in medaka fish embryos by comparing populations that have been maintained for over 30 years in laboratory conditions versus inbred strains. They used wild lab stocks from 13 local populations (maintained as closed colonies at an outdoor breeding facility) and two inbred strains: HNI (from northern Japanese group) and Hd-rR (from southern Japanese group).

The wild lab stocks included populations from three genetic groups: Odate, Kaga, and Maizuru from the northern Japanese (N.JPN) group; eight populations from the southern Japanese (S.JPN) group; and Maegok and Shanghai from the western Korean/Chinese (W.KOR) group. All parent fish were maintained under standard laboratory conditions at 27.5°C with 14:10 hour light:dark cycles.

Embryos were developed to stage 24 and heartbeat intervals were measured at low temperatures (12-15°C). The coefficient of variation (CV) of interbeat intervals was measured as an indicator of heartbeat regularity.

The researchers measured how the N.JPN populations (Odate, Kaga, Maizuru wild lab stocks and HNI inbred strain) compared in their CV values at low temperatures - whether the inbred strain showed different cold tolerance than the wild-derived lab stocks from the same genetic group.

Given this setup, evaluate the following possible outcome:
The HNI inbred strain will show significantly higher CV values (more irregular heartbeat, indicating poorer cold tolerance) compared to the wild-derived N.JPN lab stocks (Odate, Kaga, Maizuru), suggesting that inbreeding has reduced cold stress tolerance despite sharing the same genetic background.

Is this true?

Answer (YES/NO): NO